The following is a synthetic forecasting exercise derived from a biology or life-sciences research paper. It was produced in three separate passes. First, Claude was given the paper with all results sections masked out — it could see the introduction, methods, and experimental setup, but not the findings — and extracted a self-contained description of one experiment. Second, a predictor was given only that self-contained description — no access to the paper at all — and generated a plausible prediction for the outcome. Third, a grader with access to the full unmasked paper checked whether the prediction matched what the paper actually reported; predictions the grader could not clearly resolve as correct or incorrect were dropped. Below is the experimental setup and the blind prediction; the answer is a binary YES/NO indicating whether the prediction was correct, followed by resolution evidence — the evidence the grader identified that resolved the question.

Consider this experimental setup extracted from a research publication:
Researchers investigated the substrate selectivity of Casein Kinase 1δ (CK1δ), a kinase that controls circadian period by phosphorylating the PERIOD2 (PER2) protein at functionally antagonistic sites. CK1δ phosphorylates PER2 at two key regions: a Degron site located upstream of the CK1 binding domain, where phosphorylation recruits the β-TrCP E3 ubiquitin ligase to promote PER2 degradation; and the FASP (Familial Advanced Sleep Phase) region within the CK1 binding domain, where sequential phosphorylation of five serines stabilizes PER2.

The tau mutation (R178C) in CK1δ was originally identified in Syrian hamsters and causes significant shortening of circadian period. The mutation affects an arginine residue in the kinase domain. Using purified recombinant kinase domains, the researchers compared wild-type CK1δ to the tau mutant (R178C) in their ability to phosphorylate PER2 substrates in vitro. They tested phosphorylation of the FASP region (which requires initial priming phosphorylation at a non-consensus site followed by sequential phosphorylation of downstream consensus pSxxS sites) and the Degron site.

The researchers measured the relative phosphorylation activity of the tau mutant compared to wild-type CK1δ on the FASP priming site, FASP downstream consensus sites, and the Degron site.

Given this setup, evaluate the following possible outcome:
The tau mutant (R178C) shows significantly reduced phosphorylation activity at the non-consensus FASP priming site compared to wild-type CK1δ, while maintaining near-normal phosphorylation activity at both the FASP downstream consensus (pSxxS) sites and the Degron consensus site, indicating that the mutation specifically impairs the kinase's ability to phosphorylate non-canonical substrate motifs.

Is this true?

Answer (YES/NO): NO